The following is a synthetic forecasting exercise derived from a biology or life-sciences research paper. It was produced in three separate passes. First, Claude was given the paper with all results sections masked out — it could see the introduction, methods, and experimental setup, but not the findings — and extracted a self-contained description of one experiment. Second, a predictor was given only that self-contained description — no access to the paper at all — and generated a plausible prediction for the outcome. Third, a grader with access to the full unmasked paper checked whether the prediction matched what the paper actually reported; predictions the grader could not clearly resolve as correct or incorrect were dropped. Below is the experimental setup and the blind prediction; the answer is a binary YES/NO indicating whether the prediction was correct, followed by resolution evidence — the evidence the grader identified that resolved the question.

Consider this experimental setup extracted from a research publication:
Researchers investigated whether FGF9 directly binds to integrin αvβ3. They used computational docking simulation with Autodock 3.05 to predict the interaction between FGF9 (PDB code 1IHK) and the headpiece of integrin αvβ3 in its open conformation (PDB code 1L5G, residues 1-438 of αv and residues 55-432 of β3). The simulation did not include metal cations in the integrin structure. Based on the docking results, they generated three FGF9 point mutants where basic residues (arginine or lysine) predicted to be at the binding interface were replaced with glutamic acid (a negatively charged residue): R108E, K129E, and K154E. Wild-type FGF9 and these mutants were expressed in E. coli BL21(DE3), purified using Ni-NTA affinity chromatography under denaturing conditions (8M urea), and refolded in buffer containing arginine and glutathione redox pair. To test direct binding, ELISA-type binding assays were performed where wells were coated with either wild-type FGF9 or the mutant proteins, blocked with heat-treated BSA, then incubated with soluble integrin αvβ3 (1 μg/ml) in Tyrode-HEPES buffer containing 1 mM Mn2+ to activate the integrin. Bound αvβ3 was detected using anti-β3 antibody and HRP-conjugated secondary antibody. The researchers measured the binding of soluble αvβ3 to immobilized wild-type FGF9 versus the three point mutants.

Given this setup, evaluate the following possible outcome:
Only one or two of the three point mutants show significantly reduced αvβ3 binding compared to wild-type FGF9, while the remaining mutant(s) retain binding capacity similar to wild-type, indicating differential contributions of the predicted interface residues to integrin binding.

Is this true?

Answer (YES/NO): YES